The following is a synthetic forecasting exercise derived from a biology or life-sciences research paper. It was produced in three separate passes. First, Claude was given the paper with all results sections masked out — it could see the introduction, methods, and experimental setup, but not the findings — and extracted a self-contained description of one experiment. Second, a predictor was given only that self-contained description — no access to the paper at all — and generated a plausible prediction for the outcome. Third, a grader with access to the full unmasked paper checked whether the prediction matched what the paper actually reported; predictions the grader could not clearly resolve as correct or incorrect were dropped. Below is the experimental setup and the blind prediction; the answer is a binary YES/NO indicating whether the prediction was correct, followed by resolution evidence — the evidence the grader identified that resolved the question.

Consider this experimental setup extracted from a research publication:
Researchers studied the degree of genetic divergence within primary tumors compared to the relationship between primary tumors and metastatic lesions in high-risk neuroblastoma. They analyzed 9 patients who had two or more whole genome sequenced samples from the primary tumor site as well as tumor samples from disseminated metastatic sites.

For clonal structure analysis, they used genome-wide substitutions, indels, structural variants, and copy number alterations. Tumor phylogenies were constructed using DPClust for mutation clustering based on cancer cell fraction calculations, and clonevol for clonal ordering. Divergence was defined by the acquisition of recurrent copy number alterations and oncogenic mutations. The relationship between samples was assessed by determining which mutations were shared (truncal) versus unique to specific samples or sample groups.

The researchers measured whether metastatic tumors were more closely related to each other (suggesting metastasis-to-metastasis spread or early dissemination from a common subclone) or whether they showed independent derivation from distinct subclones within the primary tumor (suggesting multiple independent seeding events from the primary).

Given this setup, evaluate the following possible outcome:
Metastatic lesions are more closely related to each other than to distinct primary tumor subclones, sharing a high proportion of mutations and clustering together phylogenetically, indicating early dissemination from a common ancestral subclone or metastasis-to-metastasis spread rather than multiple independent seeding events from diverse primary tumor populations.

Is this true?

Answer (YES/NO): NO